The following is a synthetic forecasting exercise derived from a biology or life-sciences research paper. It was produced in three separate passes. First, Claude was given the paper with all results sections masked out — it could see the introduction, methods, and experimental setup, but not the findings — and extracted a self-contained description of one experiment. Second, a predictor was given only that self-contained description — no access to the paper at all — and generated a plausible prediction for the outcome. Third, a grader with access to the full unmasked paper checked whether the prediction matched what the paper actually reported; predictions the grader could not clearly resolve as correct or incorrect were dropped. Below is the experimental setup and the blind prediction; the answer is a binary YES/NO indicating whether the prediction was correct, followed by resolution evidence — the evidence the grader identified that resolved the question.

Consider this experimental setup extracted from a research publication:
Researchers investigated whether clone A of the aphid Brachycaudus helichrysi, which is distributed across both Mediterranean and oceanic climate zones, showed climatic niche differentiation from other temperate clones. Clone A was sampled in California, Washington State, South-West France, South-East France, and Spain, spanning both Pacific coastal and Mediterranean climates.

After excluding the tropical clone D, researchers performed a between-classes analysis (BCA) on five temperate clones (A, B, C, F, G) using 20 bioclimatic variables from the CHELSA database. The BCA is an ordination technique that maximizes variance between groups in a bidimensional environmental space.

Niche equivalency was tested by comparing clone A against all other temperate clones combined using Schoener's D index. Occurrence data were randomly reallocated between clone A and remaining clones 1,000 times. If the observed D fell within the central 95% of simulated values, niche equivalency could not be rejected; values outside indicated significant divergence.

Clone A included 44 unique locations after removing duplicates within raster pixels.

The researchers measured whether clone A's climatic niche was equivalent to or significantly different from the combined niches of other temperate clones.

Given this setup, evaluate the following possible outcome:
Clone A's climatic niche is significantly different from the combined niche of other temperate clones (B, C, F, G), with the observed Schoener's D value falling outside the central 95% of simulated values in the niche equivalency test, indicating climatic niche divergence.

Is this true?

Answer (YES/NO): YES